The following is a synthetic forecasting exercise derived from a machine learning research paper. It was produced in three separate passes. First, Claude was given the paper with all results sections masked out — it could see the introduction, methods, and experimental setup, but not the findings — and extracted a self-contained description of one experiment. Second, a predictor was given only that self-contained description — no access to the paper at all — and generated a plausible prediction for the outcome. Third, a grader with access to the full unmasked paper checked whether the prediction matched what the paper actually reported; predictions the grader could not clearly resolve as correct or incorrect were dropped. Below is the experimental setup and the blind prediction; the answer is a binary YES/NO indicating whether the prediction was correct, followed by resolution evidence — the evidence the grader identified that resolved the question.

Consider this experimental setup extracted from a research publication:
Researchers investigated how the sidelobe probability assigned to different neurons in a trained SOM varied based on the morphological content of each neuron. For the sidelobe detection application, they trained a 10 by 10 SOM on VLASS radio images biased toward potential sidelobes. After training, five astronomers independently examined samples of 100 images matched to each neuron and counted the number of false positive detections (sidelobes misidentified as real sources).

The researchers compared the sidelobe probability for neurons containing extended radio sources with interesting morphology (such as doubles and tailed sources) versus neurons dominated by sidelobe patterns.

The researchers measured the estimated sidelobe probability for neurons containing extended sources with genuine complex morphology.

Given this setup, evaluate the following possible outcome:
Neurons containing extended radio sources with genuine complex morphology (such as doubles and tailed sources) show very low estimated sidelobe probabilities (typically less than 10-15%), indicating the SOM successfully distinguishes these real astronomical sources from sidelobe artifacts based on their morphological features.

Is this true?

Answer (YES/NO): YES